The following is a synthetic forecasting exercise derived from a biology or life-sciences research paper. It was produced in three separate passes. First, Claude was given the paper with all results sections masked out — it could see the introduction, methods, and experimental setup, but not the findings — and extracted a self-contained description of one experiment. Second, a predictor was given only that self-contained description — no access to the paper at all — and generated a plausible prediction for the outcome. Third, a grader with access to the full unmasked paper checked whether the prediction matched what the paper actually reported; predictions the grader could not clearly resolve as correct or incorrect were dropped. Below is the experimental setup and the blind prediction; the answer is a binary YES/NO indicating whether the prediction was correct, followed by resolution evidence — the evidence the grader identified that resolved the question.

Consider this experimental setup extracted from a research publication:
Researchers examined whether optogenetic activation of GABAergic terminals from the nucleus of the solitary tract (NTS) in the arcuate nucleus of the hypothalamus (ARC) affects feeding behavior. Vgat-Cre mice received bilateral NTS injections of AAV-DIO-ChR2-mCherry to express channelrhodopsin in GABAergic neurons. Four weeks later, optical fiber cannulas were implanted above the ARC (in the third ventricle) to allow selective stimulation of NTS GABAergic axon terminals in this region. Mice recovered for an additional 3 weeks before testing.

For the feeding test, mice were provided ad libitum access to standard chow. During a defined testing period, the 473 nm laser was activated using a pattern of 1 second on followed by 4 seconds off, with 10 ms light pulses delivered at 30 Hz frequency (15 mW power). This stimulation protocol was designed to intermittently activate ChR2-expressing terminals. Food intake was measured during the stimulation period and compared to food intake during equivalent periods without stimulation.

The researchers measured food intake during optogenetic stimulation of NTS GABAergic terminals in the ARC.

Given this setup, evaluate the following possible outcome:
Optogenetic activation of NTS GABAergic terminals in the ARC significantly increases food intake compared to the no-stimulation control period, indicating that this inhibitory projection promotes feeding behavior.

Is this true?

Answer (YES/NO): NO